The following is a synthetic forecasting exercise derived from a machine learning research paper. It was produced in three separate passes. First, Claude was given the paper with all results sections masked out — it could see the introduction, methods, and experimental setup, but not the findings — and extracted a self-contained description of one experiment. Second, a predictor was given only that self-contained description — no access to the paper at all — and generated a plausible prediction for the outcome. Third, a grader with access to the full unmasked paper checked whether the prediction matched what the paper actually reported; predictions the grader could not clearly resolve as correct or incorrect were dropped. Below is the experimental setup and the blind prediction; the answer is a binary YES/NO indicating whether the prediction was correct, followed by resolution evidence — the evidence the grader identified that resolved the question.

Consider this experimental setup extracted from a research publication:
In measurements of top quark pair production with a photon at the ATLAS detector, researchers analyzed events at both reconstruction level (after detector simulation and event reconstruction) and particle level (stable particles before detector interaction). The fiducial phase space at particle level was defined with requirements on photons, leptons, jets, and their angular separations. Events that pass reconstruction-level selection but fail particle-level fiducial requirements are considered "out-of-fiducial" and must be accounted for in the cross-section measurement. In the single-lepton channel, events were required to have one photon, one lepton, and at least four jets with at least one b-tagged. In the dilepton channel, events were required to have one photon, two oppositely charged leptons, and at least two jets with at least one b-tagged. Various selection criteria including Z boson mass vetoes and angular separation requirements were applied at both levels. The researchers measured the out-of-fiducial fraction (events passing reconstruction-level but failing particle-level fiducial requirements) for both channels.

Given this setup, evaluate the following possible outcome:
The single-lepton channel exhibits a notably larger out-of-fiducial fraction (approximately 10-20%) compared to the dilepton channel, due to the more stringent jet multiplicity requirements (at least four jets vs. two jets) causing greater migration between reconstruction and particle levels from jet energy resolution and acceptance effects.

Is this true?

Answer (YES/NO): NO